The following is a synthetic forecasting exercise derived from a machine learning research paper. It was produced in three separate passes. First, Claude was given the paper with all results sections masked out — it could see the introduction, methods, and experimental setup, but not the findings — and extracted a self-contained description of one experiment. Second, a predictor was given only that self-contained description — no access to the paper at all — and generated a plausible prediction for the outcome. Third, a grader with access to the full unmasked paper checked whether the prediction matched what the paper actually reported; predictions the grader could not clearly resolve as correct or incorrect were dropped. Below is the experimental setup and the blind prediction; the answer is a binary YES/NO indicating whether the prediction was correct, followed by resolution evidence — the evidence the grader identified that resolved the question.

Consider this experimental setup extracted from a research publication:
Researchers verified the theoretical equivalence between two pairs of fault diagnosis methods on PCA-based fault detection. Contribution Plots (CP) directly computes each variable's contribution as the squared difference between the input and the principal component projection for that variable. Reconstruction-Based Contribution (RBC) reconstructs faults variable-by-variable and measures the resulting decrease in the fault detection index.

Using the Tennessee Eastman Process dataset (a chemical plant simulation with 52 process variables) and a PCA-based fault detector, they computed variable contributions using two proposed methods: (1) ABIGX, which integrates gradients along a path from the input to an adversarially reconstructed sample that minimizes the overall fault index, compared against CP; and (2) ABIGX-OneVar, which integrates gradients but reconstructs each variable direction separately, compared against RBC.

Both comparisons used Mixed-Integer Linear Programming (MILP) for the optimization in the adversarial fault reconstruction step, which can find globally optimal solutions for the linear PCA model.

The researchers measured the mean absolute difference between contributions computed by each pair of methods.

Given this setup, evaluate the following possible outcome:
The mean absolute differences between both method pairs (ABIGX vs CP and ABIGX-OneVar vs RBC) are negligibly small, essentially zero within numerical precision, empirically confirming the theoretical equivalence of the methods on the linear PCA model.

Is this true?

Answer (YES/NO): YES